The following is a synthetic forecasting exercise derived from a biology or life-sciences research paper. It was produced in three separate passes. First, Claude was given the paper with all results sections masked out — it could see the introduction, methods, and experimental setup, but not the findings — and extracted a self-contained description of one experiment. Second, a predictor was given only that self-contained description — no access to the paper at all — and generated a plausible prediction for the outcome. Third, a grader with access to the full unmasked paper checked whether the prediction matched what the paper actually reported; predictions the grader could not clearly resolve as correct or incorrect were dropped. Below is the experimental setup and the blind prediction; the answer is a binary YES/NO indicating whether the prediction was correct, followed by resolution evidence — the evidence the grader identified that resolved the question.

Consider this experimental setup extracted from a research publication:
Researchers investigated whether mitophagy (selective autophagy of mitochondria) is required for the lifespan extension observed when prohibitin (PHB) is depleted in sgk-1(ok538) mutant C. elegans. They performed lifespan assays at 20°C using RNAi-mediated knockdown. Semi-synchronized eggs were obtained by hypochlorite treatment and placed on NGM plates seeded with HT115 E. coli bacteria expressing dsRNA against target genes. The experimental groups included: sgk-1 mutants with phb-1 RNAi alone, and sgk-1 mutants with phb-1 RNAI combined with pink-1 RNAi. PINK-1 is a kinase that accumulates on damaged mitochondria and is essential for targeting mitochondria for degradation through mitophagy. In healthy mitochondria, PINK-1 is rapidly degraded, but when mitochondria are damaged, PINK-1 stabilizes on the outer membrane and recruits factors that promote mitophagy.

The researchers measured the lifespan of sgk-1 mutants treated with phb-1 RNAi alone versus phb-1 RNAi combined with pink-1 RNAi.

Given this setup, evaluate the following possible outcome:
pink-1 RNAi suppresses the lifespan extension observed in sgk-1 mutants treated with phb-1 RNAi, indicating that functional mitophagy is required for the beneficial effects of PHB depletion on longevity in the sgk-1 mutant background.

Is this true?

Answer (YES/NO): NO